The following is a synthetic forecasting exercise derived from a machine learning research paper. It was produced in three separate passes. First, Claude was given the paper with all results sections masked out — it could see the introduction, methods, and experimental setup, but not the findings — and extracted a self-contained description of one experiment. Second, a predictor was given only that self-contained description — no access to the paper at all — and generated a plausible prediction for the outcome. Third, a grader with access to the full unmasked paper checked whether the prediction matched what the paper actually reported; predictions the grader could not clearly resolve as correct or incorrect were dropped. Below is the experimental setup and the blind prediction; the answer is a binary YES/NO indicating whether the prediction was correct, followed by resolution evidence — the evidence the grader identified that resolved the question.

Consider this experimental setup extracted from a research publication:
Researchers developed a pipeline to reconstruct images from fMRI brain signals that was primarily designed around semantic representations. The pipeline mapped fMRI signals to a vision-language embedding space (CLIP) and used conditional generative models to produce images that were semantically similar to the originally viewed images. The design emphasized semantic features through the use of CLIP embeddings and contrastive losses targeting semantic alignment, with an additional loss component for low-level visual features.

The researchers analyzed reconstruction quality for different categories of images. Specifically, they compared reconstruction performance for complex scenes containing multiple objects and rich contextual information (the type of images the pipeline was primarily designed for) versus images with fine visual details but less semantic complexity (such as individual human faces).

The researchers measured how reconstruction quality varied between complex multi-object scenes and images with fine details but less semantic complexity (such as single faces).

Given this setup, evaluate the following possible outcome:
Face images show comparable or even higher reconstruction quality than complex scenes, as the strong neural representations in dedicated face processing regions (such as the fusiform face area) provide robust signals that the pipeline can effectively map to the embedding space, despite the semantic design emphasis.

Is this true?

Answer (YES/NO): NO